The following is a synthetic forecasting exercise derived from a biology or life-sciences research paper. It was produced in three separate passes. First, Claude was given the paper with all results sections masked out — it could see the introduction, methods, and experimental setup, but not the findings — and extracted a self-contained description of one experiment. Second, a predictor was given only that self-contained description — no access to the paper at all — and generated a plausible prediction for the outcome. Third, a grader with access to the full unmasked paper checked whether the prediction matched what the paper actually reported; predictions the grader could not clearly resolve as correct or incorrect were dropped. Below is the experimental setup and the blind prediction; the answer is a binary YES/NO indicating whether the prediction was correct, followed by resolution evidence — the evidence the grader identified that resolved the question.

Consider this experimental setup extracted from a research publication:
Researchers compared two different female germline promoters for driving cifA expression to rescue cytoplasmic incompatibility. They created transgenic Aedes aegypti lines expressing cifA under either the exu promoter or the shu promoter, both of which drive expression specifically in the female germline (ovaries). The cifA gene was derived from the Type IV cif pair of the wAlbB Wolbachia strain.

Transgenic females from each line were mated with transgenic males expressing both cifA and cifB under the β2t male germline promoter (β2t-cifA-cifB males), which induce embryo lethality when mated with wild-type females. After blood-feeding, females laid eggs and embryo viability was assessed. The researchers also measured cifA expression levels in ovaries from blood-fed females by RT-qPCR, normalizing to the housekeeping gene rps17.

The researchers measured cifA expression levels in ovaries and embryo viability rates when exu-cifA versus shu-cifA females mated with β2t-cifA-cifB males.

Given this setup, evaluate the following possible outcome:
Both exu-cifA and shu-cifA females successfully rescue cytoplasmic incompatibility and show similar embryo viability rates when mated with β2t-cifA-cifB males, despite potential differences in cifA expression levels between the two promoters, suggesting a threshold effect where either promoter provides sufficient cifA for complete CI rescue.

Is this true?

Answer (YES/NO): NO